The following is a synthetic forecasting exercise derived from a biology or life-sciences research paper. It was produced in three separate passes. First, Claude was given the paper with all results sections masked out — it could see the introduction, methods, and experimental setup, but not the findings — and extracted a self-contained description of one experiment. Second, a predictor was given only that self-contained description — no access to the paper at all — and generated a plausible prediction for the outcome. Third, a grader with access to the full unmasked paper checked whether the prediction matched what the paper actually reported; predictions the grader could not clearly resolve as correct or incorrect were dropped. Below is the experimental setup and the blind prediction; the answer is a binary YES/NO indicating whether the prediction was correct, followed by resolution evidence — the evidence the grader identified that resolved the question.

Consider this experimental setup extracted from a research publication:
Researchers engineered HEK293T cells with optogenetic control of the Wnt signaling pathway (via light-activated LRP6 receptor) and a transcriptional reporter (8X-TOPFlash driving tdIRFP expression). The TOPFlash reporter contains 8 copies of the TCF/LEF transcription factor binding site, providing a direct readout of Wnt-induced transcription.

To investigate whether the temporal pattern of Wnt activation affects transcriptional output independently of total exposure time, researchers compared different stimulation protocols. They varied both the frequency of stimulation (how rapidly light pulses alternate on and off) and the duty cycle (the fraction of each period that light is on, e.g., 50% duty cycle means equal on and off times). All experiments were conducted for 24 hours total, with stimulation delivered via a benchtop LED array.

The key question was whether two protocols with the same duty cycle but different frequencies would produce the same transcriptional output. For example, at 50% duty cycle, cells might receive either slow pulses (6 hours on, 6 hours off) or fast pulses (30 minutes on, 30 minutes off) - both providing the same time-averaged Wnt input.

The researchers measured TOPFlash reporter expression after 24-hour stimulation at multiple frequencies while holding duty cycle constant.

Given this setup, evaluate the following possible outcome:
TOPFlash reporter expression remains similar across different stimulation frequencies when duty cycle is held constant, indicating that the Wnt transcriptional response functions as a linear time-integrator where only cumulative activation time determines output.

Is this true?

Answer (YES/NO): NO